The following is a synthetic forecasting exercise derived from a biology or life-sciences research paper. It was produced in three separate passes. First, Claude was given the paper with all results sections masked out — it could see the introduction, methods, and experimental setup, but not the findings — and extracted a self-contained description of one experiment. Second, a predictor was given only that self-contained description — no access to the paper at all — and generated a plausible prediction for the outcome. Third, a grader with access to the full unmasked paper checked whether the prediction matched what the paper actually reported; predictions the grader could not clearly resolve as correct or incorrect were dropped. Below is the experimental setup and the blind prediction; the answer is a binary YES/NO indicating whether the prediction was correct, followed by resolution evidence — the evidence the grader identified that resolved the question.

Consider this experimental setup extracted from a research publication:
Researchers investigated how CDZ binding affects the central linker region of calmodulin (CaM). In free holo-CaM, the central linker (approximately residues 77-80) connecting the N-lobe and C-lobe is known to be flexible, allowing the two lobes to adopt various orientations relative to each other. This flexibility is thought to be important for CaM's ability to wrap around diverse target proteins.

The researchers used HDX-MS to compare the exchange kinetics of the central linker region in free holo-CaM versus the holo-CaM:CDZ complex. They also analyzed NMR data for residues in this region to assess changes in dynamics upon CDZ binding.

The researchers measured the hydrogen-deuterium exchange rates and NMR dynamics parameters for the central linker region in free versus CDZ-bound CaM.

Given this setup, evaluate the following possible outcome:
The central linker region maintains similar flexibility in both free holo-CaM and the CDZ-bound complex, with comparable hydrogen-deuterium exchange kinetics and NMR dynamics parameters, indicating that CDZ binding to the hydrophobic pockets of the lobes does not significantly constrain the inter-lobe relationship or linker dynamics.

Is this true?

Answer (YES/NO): NO